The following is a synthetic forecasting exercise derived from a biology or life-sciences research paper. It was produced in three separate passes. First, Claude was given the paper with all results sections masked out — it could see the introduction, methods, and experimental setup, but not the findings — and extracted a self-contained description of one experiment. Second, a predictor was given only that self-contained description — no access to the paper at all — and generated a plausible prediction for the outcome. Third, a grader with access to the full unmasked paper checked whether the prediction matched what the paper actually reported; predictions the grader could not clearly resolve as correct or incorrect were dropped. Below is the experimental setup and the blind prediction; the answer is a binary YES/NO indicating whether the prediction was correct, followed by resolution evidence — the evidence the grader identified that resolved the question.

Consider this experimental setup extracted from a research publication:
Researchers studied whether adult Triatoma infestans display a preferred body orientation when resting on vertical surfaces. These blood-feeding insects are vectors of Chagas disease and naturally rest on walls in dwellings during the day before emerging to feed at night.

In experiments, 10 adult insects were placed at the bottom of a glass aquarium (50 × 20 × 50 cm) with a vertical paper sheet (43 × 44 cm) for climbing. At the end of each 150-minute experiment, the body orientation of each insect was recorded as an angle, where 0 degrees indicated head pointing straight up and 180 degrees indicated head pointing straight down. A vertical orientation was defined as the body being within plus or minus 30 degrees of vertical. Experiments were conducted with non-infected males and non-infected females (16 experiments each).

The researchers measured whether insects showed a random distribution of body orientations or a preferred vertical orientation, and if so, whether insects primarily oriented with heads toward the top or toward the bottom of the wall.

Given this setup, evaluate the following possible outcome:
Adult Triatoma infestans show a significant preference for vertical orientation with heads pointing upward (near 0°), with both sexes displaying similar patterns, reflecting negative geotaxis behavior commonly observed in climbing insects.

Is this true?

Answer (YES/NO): YES